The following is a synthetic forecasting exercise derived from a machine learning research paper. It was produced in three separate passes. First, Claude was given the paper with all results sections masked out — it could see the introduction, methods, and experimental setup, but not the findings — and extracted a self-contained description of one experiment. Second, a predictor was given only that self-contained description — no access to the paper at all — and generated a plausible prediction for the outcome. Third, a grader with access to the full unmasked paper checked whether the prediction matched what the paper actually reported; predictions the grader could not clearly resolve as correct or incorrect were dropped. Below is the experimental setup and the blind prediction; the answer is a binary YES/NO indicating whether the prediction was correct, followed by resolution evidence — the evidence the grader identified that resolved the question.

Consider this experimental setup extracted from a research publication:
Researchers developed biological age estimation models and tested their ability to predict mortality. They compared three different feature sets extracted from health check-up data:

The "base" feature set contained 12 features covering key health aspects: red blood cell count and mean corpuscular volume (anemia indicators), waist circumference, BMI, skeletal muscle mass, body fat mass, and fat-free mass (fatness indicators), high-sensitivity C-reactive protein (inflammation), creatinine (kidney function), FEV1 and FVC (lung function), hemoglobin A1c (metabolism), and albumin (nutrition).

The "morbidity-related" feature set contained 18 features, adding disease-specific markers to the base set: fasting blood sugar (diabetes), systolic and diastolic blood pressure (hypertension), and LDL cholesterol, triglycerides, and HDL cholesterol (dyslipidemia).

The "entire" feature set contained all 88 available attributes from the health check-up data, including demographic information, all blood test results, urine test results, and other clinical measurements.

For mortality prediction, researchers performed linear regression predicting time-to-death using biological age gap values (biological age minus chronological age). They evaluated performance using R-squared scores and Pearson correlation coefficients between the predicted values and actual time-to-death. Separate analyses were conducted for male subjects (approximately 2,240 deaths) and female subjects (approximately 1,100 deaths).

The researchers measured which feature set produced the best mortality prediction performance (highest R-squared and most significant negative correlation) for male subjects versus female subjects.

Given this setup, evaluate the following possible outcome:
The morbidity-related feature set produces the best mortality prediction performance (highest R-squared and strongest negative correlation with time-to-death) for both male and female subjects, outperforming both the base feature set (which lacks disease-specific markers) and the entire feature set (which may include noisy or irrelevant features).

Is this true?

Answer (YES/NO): NO